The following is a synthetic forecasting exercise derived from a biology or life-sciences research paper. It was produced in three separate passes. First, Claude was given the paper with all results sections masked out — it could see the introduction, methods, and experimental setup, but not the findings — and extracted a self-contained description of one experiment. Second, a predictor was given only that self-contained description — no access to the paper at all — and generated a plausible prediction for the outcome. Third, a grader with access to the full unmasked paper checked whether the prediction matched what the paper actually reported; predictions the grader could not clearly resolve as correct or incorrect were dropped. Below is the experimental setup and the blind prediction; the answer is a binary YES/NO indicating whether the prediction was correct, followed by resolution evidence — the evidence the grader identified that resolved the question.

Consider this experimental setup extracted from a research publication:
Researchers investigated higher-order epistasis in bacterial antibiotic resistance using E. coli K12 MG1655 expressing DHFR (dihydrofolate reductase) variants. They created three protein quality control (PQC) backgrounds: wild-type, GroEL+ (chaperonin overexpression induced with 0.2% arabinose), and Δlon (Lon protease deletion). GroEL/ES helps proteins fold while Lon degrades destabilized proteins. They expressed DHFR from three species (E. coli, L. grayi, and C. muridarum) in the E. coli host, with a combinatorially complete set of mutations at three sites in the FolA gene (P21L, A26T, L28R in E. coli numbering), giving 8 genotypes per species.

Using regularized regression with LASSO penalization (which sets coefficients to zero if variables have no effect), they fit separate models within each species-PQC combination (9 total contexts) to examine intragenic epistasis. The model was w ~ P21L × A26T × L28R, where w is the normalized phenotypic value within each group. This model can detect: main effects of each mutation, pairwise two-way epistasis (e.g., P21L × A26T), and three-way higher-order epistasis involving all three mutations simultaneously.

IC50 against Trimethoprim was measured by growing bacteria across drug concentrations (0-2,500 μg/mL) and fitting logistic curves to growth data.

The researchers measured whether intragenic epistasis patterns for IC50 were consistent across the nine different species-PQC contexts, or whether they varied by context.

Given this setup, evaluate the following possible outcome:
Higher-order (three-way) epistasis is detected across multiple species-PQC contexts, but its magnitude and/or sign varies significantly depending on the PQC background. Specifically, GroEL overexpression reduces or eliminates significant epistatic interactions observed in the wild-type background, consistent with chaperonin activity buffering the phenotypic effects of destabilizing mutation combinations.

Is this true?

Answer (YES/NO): NO